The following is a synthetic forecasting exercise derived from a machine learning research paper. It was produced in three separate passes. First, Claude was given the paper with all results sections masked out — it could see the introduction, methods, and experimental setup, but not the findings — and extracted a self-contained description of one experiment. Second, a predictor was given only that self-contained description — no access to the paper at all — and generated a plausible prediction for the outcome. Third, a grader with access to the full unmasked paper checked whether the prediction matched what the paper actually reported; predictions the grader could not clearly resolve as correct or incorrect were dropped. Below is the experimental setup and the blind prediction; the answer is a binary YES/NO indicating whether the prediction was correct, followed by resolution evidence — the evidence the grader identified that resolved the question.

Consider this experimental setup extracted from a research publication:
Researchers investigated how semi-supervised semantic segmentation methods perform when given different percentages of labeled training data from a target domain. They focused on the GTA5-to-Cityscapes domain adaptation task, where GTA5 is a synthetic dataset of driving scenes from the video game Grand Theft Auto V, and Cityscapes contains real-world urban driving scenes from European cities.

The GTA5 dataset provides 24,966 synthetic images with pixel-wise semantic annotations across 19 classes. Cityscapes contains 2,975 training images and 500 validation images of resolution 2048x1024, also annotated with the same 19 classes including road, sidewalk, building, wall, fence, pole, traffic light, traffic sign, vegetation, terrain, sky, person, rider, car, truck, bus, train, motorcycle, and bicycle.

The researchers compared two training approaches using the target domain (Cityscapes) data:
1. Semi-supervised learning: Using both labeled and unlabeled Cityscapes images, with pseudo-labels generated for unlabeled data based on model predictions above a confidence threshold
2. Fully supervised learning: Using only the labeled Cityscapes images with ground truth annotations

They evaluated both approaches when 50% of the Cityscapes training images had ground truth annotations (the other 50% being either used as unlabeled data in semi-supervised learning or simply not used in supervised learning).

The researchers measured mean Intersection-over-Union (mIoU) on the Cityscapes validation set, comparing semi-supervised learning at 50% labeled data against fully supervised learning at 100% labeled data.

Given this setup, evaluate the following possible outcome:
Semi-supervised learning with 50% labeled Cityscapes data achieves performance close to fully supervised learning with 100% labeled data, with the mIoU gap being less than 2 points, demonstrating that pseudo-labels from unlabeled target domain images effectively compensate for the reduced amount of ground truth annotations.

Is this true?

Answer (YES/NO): NO